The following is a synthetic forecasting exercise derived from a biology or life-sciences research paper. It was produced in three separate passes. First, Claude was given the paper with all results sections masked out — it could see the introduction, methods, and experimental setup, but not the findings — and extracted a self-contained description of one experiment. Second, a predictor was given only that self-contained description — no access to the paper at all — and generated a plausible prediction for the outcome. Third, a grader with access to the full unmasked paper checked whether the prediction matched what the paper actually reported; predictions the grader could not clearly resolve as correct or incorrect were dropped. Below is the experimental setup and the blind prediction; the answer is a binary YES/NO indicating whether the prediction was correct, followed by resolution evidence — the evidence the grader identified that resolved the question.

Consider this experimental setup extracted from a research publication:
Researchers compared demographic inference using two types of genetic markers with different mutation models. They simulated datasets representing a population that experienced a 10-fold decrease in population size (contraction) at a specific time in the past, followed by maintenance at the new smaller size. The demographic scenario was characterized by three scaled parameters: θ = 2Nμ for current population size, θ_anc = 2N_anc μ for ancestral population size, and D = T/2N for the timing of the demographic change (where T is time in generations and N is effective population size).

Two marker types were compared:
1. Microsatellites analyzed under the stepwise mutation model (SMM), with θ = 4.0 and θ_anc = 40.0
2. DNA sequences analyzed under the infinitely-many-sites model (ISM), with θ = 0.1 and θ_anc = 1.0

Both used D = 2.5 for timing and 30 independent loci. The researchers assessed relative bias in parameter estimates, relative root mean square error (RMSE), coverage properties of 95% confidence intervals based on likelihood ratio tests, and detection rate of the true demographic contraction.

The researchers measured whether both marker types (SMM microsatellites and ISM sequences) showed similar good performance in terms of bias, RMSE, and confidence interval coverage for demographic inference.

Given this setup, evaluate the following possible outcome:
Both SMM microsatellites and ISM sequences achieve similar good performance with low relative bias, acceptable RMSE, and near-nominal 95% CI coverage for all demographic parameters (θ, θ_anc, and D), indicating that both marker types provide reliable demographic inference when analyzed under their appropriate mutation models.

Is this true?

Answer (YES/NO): YES